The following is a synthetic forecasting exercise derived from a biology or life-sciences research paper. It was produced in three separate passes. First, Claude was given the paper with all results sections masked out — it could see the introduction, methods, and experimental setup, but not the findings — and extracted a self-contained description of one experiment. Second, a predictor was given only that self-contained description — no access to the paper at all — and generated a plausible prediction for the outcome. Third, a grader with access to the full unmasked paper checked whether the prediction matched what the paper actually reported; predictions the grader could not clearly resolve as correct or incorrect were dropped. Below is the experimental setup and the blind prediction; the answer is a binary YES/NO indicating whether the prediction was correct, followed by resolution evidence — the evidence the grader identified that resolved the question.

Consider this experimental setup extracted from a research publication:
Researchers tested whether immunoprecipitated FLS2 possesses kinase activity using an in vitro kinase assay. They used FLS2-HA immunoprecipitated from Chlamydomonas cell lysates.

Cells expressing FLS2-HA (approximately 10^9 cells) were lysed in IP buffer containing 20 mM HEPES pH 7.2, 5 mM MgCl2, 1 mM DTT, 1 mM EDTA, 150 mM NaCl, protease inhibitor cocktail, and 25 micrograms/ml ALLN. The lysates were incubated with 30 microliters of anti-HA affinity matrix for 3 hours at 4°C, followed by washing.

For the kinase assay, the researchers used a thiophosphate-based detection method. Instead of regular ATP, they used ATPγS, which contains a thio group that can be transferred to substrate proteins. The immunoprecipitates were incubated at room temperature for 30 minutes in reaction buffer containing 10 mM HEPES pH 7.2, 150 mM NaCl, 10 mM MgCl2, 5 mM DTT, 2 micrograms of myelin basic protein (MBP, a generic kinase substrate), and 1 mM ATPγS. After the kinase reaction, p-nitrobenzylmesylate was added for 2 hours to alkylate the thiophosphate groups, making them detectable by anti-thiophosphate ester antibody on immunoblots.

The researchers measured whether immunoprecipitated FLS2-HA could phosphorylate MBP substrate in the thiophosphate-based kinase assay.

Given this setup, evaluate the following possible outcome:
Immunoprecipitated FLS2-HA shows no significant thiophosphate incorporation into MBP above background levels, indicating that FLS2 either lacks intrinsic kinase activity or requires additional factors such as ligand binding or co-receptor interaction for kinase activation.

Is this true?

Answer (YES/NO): NO